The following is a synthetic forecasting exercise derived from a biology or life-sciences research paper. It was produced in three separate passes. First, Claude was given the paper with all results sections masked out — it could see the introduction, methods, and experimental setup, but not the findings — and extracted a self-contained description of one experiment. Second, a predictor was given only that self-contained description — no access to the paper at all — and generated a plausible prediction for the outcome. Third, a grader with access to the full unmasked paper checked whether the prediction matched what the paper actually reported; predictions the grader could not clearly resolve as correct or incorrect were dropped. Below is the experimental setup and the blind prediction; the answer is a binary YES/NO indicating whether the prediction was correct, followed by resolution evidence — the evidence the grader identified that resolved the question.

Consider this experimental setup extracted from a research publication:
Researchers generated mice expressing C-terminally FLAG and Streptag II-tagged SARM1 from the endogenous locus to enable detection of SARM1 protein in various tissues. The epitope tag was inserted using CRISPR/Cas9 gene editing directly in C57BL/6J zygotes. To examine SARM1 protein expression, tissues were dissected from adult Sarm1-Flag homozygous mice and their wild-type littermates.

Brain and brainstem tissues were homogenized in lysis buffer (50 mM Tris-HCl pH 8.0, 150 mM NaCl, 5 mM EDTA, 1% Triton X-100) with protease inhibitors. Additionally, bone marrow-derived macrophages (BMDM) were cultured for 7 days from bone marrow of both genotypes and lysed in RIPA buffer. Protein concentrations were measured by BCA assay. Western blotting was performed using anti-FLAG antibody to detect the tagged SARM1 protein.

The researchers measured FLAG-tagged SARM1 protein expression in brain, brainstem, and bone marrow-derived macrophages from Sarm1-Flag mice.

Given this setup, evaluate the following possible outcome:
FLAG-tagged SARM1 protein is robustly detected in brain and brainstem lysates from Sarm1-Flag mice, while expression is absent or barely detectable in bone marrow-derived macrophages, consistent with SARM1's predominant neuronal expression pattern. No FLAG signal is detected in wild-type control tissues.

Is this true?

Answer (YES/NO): YES